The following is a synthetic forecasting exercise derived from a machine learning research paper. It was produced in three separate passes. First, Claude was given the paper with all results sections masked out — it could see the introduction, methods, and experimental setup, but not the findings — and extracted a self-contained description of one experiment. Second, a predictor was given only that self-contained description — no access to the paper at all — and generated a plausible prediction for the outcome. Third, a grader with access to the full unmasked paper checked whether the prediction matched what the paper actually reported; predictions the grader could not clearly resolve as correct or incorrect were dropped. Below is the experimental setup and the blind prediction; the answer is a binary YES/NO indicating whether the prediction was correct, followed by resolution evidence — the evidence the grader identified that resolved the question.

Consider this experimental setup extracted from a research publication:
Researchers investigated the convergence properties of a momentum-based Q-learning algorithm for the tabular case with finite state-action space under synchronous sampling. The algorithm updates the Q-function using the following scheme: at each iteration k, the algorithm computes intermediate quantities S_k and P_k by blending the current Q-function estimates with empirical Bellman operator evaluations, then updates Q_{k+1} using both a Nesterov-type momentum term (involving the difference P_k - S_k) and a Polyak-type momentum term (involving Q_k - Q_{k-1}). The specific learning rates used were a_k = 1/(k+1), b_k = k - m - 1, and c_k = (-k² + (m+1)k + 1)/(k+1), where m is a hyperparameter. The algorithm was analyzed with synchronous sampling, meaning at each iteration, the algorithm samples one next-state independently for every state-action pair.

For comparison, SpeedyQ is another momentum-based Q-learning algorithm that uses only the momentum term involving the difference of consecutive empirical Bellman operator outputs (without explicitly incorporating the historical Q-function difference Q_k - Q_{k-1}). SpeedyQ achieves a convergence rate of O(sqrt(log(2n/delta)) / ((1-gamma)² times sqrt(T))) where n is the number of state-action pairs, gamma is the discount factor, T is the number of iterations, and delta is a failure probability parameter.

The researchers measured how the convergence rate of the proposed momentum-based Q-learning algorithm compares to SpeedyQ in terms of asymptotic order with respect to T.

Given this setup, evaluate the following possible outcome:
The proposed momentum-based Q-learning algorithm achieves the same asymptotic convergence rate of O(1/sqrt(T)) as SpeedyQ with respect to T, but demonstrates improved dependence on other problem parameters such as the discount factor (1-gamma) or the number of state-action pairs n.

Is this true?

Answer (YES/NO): NO